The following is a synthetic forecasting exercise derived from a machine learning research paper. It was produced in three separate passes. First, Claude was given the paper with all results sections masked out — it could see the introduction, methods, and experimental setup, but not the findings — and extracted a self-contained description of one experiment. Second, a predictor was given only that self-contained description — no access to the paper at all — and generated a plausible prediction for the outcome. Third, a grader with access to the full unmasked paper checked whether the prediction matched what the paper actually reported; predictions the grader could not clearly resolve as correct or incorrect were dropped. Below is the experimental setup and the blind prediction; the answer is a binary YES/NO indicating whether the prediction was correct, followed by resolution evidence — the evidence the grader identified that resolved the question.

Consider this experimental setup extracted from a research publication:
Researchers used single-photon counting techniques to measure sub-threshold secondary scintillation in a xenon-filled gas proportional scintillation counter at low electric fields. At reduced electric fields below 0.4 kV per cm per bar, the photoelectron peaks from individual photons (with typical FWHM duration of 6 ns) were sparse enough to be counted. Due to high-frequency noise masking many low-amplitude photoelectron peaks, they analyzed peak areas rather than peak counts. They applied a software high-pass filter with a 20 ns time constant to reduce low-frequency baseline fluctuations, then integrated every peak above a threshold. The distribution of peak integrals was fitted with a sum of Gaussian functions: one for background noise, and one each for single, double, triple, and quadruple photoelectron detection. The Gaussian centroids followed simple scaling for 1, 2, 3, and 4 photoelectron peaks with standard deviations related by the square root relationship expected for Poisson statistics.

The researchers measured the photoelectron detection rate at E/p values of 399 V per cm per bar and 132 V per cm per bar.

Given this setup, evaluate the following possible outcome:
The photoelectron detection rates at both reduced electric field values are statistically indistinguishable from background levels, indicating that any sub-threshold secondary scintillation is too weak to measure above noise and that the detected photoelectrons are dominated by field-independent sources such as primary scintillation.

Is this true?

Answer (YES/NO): NO